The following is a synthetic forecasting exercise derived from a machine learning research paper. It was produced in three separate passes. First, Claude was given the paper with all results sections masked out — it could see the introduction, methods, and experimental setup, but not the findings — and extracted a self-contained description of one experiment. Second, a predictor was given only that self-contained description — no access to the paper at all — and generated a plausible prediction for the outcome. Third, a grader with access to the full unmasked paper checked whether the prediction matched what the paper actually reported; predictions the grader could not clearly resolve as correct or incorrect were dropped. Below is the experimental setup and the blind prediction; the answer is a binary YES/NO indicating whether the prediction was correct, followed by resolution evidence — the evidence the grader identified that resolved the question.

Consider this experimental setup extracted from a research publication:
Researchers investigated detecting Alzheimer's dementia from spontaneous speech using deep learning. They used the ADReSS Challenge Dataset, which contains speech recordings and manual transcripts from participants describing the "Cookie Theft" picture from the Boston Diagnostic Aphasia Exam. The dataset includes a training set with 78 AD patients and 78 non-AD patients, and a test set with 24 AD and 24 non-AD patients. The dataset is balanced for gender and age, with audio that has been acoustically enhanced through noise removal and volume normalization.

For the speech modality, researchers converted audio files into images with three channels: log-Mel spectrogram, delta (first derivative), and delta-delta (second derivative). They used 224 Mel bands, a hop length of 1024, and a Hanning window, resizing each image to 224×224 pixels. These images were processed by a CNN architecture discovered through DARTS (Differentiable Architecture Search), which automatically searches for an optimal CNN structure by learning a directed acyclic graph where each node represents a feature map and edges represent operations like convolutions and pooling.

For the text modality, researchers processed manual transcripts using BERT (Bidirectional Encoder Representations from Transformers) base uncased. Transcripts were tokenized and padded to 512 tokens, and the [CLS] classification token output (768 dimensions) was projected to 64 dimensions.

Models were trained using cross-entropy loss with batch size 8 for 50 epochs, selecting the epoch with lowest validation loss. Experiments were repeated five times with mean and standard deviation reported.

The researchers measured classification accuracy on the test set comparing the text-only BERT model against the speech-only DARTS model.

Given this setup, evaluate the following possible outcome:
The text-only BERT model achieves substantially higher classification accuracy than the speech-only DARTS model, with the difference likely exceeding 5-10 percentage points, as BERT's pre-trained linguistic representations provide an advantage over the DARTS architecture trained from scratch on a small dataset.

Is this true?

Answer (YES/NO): YES